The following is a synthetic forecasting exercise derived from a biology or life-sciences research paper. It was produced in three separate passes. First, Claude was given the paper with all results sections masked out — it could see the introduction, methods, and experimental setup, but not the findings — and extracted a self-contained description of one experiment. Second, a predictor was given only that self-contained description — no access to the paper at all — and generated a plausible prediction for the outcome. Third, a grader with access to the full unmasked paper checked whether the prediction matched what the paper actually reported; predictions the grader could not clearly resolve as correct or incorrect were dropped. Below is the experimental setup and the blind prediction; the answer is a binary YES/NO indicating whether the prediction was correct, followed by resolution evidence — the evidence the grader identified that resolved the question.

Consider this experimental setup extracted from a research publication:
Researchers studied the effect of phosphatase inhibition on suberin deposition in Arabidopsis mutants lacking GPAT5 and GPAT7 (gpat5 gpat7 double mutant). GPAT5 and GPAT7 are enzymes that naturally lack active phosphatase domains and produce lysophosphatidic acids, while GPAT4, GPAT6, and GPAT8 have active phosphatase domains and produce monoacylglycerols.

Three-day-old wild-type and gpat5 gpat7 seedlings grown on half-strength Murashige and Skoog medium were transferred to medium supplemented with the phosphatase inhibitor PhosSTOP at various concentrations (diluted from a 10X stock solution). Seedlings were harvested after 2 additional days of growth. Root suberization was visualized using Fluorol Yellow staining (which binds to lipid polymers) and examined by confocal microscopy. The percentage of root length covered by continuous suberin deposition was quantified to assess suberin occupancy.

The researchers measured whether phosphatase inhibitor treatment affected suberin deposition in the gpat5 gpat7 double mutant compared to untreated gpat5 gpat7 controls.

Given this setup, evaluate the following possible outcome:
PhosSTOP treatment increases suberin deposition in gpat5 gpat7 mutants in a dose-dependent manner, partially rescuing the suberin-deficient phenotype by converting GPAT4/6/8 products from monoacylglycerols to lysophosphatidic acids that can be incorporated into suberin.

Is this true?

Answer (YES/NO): NO